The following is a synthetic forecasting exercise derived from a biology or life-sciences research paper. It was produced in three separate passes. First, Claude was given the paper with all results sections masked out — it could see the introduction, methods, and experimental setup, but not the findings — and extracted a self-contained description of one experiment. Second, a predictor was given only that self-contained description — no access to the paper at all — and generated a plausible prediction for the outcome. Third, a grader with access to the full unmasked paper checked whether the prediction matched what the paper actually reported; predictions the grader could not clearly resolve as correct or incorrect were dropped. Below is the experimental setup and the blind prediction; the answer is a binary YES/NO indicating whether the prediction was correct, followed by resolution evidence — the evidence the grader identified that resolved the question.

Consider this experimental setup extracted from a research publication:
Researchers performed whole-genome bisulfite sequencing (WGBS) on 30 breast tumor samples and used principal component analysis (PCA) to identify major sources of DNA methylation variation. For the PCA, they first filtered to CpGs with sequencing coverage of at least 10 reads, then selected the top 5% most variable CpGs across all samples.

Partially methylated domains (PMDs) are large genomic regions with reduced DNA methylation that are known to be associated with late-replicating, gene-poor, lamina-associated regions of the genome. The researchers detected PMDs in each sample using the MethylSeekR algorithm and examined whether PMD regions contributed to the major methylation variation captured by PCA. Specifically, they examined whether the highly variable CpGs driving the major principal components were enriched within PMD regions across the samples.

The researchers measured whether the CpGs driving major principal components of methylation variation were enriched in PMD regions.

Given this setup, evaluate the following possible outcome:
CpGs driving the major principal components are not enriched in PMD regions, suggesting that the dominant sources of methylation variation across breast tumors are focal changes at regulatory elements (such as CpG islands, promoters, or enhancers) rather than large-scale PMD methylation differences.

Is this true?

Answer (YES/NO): NO